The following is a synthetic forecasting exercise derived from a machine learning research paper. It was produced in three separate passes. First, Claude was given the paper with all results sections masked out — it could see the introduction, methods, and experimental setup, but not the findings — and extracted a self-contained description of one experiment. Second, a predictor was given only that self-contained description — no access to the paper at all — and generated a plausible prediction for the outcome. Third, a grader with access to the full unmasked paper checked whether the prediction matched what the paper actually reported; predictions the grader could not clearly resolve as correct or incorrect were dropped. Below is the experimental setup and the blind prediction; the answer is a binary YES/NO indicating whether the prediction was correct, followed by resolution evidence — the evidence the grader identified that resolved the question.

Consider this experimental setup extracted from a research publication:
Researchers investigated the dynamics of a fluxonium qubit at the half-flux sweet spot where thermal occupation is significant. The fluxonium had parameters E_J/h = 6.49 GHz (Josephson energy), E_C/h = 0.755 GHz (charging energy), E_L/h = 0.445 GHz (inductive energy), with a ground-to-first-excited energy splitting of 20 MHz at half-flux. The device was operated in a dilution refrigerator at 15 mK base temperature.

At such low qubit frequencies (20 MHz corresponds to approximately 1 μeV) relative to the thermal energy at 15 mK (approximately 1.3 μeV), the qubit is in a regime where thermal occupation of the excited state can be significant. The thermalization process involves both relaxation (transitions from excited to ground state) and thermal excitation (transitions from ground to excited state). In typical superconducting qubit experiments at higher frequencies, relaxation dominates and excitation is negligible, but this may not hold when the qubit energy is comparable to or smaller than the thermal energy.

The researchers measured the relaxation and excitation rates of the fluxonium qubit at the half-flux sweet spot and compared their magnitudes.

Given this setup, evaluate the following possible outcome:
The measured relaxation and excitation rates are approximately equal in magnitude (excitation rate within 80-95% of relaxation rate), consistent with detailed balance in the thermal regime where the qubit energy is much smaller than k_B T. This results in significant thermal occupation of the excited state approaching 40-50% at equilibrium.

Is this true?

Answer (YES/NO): YES